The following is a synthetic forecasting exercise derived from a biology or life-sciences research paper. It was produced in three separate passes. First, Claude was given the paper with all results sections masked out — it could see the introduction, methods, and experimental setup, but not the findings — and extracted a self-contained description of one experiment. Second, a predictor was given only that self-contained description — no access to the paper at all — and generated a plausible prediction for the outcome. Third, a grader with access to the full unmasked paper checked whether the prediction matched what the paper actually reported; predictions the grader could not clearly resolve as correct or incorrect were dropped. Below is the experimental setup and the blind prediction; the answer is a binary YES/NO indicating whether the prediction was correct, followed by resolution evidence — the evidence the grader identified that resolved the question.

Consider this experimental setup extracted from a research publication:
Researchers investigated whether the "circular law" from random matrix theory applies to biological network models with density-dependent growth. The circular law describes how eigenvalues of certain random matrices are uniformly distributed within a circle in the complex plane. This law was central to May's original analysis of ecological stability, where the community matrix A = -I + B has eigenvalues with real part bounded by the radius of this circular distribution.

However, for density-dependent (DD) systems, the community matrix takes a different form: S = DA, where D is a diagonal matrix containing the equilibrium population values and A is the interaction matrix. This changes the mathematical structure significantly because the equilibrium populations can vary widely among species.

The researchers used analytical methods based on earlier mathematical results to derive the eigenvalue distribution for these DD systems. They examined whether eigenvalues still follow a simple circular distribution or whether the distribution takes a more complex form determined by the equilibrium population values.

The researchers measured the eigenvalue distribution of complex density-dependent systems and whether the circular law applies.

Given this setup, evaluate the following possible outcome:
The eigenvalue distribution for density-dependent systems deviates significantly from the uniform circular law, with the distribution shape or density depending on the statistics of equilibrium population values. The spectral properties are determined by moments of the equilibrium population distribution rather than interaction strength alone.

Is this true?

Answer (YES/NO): NO